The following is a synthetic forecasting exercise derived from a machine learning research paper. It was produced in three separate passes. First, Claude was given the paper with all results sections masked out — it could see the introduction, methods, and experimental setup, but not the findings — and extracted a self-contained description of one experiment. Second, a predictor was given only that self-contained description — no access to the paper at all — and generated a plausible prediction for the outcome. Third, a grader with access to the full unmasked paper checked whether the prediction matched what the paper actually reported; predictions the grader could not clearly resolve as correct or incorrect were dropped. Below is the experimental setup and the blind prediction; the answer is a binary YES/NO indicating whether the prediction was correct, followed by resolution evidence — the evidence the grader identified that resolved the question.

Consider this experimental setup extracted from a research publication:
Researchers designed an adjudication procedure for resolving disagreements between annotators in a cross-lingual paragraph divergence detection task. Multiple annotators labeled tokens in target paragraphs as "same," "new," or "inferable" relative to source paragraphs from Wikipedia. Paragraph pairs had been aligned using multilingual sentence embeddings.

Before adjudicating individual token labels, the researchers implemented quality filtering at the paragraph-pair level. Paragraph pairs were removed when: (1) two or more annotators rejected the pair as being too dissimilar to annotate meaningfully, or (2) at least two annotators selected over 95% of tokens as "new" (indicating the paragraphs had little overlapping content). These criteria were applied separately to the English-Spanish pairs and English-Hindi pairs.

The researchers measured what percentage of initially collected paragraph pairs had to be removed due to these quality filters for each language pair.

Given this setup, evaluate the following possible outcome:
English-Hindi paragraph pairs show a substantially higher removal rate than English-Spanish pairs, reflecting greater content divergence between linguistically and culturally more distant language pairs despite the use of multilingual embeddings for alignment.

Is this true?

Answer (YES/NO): NO